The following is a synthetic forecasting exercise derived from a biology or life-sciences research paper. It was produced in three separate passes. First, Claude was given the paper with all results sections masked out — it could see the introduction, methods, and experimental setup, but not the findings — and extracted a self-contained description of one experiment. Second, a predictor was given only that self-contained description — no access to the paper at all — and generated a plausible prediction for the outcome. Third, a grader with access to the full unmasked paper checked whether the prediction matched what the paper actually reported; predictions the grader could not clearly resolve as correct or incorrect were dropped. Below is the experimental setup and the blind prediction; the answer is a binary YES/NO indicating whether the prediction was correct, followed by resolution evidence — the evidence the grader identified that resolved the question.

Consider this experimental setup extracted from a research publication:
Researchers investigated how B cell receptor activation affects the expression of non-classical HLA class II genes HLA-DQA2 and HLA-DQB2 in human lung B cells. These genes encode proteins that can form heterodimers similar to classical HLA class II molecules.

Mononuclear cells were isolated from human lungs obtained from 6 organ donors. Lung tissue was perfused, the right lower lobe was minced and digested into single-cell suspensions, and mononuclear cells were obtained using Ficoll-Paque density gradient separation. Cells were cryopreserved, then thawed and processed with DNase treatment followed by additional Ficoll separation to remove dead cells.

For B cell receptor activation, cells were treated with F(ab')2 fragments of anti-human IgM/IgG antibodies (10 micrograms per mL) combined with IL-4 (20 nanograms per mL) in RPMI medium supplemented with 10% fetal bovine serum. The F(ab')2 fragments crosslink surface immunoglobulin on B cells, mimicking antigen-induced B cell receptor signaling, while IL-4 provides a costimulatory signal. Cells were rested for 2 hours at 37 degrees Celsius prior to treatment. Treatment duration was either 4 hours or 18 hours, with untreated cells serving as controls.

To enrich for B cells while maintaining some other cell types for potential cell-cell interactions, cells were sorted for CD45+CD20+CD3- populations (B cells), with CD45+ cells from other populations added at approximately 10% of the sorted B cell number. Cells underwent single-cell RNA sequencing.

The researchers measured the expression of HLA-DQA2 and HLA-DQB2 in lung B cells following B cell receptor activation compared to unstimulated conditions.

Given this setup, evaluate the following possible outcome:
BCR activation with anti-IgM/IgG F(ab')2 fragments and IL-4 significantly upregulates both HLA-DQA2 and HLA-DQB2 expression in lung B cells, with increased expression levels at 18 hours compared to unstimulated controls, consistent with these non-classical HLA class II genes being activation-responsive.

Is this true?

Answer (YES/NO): YES